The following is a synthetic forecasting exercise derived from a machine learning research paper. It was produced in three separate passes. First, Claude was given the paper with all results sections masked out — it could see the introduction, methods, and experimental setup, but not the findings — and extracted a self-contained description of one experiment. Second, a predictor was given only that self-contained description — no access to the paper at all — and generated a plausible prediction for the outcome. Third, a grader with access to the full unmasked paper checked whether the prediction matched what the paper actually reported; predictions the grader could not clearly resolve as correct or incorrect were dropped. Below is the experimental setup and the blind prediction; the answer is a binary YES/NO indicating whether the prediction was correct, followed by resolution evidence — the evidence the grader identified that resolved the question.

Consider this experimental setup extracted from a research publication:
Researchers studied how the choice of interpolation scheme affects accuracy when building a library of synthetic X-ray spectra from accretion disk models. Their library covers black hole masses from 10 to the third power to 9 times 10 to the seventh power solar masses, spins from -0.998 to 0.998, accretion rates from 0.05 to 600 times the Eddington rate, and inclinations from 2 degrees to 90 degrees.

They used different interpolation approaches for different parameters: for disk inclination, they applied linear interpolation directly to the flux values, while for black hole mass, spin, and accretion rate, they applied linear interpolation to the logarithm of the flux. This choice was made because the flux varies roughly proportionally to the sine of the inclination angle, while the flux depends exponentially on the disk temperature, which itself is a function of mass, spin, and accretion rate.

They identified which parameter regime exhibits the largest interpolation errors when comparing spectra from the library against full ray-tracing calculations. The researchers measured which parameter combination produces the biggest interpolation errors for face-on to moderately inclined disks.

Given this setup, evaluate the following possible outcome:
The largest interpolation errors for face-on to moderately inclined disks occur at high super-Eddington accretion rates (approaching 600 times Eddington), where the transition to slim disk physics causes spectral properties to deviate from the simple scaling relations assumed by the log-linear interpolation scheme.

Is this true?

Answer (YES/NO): NO